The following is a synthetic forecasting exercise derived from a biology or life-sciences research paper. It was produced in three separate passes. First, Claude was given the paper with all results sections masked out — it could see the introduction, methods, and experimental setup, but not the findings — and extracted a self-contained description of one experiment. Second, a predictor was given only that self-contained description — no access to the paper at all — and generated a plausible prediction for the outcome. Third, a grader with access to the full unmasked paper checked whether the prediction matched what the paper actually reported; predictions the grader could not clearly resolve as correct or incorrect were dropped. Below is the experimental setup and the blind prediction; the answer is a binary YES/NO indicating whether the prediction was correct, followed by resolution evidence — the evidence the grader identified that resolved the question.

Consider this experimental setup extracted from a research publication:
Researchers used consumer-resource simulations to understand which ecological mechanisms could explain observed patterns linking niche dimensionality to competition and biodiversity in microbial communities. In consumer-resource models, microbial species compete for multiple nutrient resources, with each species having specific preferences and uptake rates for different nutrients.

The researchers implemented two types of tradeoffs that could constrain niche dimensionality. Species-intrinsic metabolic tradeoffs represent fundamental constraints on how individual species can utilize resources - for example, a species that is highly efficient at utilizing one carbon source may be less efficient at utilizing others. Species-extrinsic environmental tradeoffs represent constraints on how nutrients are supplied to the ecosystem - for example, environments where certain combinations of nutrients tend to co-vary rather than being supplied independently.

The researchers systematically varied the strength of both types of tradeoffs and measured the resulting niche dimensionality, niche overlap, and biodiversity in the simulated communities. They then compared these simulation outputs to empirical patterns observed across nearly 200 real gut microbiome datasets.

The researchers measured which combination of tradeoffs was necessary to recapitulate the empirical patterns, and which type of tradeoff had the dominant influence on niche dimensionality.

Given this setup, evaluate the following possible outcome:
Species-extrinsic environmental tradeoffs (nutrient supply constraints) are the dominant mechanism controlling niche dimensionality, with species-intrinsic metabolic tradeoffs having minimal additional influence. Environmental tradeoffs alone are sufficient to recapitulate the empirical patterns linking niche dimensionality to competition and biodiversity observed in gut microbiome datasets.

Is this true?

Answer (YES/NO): NO